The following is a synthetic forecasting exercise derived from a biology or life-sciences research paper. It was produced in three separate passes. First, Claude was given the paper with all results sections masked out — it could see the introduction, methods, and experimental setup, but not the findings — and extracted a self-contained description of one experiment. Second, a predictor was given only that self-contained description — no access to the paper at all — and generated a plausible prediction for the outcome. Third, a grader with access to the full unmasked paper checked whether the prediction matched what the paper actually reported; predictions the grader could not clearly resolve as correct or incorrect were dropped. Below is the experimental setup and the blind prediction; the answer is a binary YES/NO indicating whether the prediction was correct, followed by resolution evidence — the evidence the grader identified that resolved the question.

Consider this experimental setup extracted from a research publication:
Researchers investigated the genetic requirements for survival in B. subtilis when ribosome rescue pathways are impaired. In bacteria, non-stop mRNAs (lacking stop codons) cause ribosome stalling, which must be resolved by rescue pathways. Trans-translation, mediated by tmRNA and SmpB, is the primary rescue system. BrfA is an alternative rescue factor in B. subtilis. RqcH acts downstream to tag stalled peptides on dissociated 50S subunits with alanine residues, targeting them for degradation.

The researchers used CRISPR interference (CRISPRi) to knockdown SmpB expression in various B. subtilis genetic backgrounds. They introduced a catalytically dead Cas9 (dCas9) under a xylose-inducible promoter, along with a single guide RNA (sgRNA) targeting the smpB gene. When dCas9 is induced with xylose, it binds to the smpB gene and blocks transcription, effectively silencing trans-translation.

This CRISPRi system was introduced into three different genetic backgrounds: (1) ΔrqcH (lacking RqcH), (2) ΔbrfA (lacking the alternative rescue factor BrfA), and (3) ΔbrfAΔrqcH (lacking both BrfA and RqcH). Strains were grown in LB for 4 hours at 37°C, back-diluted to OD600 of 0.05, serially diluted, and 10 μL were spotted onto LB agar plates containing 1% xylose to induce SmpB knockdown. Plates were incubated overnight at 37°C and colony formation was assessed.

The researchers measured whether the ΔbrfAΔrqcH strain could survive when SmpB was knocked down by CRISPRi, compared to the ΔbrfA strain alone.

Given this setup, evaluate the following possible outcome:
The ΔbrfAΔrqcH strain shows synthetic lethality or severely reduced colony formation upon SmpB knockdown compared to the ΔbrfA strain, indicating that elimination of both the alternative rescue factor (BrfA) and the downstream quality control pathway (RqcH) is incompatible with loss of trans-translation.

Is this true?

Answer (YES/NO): YES